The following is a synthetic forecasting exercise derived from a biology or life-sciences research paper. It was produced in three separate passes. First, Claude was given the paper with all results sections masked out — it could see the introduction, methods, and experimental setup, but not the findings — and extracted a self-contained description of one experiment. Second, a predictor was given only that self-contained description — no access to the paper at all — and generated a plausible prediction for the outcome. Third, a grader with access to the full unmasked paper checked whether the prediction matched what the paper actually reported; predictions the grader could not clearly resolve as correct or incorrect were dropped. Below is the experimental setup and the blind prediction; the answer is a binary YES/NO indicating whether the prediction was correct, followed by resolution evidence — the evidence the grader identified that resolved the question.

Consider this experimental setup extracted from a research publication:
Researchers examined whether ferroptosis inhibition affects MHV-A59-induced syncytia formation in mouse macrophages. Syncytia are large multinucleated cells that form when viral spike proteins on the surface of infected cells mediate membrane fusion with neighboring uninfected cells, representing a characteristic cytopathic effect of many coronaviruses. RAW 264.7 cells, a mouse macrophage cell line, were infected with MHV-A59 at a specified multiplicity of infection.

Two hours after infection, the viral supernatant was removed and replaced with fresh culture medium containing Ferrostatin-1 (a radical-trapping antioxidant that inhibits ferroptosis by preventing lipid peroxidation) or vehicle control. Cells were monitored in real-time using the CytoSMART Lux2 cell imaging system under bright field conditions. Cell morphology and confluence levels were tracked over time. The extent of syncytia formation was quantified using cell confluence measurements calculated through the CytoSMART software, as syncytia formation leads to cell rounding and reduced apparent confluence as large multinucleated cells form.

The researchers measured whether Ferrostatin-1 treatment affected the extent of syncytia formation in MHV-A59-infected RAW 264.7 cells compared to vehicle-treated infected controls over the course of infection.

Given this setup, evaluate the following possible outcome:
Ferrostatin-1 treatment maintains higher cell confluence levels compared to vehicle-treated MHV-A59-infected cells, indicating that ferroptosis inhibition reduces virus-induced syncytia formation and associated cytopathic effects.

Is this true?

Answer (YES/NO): NO